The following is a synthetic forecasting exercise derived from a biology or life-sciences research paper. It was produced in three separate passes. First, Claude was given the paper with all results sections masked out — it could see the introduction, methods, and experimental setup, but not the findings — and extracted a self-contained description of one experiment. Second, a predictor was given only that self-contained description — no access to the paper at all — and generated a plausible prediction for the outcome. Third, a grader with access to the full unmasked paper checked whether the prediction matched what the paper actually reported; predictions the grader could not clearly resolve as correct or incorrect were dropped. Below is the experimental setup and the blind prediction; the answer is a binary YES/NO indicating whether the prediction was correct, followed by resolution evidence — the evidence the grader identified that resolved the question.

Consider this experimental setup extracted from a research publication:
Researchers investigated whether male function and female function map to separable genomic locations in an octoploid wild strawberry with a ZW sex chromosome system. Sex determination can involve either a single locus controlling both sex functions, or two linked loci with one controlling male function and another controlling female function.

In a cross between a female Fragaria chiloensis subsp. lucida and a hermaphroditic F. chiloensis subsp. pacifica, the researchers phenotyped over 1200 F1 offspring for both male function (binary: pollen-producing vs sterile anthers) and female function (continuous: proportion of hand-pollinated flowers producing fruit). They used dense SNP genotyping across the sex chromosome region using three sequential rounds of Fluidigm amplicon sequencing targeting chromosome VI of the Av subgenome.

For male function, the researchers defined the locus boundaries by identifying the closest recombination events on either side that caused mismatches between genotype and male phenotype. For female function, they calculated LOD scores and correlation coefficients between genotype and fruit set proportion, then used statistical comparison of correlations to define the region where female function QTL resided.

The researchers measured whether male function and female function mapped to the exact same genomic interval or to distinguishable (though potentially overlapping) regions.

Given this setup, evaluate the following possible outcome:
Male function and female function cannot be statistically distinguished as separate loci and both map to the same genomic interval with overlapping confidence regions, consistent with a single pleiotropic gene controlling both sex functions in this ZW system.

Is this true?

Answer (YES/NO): YES